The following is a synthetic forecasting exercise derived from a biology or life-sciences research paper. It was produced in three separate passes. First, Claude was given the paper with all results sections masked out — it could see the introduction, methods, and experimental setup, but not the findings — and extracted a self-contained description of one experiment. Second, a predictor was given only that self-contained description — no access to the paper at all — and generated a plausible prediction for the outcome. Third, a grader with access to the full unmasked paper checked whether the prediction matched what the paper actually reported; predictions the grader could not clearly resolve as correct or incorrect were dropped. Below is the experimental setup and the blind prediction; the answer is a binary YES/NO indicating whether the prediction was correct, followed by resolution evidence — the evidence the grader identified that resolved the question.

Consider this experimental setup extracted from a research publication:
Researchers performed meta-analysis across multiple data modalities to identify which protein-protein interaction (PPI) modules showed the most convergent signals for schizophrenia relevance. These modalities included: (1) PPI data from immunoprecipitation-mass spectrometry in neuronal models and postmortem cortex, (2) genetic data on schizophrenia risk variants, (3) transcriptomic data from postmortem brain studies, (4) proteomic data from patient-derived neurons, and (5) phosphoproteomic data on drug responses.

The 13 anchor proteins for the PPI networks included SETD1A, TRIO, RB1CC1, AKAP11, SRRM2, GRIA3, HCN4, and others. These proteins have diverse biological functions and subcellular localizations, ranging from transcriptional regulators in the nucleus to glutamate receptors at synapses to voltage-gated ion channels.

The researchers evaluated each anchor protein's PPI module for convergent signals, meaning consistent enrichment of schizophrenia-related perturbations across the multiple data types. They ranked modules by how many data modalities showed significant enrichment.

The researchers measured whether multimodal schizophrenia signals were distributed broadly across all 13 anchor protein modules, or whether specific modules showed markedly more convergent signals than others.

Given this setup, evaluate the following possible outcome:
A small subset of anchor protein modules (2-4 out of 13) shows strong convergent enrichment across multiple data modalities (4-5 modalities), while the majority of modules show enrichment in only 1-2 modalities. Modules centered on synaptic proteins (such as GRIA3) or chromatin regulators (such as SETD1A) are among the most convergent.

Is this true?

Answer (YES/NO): NO